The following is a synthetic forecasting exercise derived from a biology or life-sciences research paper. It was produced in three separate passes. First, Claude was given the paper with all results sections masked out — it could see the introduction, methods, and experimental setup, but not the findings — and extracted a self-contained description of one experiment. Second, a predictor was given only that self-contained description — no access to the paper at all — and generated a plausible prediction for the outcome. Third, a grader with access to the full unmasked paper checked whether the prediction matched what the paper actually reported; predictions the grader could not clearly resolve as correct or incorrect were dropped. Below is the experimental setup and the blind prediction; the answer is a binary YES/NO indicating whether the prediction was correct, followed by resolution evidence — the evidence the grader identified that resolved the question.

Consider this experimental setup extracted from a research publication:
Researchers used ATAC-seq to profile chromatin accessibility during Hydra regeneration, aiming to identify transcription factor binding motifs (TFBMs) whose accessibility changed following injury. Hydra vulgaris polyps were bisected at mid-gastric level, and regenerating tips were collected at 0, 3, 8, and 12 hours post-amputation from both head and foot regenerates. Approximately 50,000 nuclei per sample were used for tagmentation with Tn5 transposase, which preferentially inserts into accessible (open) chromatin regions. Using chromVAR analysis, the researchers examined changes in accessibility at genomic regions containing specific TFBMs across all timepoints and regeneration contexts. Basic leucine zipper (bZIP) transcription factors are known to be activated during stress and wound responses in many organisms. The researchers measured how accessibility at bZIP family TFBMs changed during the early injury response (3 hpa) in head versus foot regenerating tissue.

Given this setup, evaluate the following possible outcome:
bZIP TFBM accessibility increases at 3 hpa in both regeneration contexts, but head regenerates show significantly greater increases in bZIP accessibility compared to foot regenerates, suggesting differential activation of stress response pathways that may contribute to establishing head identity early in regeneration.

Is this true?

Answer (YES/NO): NO